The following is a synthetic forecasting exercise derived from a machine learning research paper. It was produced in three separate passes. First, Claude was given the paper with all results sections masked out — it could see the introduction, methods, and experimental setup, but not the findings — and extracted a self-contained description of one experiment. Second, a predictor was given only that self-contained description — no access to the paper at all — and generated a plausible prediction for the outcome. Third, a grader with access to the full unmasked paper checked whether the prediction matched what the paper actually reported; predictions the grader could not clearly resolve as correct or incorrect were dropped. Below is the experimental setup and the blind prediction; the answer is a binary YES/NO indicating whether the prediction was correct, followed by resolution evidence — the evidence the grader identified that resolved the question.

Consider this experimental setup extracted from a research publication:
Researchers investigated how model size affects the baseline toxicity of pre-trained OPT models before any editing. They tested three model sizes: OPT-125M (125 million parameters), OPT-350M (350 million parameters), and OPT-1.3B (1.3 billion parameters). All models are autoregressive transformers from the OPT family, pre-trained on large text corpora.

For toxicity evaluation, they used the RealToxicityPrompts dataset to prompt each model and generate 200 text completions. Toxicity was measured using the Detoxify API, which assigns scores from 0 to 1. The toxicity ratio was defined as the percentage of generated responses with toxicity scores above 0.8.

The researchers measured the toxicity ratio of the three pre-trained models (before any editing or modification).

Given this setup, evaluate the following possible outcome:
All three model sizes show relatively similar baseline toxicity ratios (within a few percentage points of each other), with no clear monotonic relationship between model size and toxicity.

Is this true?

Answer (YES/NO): NO